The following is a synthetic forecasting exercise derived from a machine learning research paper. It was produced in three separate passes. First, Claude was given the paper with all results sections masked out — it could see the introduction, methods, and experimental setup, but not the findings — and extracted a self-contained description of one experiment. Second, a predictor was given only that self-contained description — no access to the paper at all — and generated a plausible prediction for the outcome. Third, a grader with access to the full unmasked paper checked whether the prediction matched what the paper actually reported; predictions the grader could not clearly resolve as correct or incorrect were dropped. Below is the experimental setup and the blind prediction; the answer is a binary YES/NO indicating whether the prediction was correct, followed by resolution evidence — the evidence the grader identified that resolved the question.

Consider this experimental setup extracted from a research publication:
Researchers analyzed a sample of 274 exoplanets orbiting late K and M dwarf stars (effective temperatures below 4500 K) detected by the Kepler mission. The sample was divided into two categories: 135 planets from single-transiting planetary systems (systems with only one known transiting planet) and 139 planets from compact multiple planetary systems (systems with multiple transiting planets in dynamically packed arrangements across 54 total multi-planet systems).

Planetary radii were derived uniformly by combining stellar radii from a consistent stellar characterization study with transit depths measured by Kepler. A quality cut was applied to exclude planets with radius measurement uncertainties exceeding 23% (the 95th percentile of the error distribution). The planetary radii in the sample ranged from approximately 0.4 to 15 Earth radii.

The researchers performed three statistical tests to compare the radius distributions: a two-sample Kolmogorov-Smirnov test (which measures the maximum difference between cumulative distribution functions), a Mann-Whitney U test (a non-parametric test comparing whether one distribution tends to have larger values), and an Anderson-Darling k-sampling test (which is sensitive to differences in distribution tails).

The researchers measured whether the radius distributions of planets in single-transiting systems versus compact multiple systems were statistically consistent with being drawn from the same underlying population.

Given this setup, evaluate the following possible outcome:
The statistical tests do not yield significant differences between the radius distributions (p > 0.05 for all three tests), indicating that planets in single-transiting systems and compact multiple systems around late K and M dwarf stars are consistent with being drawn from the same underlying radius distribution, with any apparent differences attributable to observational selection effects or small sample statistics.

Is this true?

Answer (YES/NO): NO